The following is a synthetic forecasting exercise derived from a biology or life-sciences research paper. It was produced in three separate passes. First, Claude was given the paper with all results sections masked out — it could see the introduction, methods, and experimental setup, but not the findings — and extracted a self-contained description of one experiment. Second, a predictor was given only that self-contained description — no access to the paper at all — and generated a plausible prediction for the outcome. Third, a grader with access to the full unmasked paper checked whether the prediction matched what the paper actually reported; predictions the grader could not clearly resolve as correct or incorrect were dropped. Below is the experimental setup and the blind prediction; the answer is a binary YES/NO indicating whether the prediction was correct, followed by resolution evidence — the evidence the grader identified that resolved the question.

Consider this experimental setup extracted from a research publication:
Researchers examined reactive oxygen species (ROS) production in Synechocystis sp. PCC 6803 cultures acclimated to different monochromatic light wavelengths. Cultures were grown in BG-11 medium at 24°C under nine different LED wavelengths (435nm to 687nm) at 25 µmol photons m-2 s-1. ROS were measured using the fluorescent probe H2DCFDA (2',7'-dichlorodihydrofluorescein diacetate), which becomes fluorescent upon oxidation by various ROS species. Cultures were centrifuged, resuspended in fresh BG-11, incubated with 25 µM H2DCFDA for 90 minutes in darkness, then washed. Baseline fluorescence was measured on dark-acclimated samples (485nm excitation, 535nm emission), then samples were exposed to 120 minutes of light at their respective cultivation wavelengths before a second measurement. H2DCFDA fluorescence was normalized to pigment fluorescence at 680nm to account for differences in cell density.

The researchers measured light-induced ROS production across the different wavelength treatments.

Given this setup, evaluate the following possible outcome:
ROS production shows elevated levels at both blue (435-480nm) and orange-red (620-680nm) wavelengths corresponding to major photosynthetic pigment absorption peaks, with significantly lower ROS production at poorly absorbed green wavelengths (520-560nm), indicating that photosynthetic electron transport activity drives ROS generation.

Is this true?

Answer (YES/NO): NO